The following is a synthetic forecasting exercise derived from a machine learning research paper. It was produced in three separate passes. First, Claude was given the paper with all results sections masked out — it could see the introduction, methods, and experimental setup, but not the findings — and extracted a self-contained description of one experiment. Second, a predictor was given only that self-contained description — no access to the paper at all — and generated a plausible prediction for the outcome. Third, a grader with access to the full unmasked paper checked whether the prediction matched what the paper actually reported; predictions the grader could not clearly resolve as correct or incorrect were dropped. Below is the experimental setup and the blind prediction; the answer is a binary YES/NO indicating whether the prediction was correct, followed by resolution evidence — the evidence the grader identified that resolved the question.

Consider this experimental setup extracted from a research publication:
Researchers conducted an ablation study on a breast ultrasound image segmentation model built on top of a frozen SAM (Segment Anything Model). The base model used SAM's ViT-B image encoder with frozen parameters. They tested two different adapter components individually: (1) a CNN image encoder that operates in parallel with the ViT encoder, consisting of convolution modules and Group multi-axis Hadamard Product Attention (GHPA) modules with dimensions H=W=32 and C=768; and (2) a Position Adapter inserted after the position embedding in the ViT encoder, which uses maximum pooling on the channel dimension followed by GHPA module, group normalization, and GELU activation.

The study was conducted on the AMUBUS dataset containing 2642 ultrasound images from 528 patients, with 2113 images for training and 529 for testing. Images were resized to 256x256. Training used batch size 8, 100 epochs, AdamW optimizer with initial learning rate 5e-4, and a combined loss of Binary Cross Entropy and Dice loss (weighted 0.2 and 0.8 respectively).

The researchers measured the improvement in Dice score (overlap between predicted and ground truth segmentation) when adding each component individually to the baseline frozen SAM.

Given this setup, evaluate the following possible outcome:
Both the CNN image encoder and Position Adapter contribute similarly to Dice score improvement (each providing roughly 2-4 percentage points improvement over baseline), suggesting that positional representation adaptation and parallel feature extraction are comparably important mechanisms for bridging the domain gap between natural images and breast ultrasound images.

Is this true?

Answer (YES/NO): NO